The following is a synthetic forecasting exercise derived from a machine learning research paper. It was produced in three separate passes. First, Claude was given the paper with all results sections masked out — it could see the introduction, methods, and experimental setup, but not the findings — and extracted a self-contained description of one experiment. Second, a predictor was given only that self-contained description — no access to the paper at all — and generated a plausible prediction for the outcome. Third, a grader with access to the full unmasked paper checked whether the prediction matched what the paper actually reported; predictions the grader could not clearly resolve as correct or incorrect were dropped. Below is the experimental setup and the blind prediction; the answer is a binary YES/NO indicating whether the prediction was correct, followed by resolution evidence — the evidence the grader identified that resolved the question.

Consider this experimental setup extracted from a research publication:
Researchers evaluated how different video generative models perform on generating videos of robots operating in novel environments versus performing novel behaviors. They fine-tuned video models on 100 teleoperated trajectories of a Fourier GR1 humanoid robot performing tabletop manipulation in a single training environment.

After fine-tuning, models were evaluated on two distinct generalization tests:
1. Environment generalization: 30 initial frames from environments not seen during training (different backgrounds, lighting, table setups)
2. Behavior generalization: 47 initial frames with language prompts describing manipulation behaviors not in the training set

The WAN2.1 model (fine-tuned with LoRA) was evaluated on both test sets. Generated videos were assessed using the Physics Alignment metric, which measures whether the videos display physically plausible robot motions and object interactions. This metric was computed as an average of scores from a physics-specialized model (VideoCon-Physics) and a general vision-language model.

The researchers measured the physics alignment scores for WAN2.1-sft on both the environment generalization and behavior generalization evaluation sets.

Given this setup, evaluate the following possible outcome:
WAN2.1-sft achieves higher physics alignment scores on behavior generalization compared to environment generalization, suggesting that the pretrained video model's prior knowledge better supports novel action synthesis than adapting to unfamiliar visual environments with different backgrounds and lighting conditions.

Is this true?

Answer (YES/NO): NO